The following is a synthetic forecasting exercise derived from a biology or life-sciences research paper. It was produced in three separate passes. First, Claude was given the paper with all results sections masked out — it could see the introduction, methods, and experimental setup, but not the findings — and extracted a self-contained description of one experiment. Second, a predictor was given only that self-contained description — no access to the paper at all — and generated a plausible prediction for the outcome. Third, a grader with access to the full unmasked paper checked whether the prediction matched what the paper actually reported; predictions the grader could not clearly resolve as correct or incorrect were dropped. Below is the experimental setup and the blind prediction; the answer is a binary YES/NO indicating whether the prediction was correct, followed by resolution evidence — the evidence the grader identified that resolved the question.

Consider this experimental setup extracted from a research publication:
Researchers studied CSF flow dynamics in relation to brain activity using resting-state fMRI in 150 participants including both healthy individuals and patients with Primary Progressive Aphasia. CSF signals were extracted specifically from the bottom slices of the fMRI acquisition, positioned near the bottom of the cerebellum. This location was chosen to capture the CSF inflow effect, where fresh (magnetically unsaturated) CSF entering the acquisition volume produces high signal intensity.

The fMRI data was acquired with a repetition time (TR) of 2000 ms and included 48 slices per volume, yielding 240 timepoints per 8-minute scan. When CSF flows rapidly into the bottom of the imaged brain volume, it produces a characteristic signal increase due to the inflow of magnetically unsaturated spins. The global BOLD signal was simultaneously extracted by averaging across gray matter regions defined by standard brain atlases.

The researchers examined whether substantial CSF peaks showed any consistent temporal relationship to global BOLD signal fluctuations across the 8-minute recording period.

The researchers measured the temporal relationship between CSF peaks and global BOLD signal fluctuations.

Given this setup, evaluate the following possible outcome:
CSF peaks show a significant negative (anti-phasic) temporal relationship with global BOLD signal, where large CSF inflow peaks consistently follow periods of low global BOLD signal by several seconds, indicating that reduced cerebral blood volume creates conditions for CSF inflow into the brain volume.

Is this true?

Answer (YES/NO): NO